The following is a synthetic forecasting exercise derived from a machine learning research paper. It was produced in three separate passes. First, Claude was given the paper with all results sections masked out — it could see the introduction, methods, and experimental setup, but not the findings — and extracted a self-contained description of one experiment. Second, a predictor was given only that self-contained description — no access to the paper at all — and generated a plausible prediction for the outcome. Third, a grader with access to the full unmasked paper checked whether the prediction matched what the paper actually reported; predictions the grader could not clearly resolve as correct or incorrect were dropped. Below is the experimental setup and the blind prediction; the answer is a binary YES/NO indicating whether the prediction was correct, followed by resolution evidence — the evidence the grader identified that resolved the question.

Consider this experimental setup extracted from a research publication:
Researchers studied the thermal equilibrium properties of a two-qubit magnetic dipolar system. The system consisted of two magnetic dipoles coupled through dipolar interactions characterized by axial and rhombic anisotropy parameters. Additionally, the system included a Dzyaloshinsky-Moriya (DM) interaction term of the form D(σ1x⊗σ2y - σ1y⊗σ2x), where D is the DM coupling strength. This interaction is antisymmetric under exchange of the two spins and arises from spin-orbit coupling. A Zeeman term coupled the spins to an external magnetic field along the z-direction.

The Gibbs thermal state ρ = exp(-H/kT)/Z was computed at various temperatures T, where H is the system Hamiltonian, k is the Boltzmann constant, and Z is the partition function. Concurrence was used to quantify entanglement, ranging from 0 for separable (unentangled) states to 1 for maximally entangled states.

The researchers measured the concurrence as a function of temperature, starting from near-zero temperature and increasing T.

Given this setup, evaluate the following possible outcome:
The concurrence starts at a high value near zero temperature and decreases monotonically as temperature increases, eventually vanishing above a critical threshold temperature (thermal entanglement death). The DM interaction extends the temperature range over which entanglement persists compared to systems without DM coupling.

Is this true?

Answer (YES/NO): NO